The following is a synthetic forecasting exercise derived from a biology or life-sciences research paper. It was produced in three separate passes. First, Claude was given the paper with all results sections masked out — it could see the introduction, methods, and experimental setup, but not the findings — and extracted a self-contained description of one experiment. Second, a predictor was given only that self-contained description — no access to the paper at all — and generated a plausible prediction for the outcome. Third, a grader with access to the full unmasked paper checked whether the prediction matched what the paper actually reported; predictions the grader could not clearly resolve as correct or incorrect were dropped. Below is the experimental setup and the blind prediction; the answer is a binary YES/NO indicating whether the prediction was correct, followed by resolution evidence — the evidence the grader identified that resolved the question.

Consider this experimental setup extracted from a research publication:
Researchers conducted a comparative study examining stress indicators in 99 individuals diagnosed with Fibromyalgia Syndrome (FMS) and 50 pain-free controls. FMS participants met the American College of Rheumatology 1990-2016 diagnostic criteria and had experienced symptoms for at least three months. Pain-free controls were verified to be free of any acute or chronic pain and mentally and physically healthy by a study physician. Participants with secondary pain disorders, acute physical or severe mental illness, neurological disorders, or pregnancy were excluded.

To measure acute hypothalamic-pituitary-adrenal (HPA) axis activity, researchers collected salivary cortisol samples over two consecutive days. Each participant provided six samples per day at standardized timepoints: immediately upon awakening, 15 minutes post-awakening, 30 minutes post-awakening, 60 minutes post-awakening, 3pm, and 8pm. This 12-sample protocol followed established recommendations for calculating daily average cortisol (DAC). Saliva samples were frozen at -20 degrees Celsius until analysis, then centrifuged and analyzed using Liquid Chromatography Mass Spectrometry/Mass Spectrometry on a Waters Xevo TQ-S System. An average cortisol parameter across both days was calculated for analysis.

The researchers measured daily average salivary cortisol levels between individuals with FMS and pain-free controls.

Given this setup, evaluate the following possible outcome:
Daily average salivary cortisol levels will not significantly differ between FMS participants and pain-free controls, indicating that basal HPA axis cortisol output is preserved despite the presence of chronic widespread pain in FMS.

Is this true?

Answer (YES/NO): YES